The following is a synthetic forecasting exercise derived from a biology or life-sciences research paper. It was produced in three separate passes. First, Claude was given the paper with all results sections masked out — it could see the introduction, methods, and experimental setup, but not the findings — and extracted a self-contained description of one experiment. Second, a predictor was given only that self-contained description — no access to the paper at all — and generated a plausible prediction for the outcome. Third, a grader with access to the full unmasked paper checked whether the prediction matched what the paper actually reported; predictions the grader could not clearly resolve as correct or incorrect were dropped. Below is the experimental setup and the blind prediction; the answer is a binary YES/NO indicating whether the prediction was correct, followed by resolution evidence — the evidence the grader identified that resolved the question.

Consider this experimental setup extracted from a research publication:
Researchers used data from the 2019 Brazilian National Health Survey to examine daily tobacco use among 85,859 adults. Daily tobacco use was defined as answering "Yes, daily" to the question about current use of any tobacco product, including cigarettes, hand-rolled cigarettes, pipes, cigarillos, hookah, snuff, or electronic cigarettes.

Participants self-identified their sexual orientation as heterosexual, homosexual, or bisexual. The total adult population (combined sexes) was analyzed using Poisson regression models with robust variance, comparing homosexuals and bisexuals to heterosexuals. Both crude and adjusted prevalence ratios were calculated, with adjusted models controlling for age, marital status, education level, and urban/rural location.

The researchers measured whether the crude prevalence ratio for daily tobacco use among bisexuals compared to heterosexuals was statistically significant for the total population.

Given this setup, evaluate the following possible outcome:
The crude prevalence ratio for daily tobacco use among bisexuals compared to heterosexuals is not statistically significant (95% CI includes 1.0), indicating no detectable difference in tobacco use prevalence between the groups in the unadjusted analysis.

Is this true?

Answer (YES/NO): YES